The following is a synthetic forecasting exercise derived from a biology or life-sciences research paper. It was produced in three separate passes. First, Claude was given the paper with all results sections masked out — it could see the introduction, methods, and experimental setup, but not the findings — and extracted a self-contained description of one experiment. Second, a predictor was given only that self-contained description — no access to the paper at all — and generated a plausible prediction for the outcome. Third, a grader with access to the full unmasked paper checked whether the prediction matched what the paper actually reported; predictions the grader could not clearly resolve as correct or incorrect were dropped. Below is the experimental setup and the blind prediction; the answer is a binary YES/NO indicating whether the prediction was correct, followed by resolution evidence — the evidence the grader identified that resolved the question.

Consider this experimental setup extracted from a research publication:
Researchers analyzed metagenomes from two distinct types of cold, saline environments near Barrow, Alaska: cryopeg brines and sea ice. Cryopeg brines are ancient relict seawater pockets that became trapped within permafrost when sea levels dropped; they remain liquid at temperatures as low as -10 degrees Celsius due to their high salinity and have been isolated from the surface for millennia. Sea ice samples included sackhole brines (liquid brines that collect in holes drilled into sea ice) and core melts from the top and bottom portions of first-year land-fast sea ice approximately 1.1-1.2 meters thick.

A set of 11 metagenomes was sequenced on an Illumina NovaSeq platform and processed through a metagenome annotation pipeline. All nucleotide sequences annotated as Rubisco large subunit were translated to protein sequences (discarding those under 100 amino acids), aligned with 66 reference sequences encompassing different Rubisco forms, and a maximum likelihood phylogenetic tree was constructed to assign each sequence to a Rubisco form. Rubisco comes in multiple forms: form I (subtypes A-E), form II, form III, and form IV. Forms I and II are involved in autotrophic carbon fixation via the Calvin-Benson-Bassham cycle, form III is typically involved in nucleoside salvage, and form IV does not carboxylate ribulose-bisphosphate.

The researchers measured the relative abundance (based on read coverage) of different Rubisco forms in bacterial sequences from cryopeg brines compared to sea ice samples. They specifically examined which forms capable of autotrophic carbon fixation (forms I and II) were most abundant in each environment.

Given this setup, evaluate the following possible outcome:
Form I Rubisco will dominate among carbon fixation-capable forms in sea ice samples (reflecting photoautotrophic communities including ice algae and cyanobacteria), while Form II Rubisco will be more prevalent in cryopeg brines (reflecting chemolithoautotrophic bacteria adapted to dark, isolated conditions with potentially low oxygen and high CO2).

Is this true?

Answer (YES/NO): NO